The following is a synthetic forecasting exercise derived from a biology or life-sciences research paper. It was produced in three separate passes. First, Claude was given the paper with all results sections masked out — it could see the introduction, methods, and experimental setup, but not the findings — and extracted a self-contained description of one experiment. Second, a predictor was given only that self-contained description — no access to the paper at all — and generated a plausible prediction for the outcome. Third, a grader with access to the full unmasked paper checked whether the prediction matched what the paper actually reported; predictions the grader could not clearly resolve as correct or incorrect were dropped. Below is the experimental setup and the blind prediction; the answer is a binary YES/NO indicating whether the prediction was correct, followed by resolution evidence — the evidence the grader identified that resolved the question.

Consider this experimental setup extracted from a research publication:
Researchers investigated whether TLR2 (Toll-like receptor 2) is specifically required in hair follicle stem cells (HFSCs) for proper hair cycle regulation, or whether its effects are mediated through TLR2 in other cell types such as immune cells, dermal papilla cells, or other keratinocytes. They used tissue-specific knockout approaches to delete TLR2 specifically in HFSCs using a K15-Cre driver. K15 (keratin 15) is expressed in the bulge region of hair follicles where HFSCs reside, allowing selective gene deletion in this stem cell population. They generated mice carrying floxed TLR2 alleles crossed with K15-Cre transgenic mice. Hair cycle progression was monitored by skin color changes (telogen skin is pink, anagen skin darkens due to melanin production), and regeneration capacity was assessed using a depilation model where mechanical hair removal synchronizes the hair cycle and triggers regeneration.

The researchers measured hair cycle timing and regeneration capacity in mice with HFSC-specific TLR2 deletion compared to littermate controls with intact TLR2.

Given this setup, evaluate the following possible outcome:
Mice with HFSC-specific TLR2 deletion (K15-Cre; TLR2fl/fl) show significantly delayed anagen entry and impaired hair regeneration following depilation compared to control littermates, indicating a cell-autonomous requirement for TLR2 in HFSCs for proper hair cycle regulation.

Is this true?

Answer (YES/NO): YES